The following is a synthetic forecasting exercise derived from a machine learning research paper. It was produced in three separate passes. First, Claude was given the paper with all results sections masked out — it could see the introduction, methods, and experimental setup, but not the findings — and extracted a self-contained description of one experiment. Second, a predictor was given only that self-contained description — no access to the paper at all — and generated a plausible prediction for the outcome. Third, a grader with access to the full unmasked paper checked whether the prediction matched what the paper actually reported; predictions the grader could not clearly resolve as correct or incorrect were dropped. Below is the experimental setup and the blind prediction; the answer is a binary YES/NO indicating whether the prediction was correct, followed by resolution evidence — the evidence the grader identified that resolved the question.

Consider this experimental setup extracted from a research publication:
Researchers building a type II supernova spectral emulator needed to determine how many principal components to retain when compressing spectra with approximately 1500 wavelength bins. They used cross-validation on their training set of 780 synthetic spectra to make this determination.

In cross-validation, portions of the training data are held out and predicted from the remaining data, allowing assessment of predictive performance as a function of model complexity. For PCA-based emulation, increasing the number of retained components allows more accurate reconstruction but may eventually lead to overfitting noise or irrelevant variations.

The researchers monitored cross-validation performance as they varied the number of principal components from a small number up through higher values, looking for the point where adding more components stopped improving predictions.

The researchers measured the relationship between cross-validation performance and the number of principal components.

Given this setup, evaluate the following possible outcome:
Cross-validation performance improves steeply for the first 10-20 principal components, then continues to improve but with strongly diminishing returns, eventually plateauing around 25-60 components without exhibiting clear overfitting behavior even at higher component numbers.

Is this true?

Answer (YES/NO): NO